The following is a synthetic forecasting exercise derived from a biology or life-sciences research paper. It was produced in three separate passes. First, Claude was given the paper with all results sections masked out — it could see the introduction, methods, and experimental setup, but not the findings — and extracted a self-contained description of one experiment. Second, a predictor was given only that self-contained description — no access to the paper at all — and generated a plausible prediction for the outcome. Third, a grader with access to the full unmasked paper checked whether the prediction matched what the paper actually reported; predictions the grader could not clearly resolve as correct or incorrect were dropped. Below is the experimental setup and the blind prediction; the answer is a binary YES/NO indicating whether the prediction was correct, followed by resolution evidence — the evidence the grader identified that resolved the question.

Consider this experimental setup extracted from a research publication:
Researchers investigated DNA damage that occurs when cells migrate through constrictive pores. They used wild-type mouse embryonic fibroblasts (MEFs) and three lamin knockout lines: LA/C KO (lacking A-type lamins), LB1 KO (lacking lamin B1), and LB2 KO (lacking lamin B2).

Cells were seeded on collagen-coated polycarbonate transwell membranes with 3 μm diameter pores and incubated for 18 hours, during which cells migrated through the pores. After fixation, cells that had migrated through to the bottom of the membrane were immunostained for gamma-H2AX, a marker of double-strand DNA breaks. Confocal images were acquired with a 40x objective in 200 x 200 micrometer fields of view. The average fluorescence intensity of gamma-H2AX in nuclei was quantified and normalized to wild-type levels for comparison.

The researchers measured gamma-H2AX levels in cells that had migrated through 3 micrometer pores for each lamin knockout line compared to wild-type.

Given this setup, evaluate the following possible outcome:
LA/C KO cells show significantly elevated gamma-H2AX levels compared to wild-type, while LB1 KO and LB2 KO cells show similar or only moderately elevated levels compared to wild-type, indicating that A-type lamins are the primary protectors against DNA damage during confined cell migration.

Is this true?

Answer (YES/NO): NO